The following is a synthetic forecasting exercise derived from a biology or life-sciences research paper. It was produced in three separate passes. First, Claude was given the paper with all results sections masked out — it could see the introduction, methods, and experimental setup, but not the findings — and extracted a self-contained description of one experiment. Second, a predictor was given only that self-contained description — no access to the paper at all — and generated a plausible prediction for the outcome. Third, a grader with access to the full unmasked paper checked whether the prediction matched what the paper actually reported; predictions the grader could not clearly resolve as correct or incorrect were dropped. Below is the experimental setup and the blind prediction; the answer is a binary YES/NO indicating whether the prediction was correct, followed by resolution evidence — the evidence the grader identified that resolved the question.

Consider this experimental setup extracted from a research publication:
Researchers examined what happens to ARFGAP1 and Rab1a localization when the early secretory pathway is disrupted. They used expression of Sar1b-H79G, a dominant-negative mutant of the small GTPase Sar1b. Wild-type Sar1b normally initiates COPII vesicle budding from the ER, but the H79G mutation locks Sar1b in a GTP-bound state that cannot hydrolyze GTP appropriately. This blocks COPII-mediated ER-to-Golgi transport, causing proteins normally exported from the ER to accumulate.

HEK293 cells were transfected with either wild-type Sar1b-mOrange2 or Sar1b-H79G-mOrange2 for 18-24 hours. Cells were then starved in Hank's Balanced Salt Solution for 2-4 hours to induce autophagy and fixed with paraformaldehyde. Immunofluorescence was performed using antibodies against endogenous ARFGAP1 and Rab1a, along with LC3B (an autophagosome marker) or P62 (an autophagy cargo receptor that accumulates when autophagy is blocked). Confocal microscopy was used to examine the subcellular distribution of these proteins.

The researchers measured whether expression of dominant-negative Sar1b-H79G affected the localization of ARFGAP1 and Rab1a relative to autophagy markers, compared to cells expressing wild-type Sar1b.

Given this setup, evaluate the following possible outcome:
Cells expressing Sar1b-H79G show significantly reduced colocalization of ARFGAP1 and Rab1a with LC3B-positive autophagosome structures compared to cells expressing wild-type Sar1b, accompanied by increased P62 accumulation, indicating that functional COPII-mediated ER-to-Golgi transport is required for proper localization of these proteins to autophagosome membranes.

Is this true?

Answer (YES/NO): NO